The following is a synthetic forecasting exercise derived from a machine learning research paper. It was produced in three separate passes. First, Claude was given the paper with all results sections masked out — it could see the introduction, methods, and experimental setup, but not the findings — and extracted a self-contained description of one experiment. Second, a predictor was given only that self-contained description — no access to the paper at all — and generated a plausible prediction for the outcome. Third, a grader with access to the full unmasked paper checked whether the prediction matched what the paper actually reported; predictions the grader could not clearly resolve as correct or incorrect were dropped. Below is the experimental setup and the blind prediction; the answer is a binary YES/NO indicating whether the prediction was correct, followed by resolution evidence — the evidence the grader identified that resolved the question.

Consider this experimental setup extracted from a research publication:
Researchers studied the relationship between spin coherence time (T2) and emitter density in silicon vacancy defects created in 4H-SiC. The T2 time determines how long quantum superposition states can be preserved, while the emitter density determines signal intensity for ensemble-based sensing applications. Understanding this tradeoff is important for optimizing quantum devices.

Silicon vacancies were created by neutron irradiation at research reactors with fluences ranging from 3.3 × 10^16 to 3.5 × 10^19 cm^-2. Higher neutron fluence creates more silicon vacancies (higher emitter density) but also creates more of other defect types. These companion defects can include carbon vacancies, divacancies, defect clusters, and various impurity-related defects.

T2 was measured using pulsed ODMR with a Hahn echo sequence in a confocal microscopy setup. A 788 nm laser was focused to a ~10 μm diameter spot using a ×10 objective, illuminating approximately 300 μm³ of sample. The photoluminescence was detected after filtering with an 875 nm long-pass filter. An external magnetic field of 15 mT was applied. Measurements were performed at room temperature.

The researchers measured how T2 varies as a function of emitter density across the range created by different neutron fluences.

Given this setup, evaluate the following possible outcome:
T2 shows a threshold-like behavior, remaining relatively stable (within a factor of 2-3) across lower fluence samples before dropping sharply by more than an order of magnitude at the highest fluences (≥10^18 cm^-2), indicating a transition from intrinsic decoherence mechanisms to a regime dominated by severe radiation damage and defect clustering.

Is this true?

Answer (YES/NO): NO